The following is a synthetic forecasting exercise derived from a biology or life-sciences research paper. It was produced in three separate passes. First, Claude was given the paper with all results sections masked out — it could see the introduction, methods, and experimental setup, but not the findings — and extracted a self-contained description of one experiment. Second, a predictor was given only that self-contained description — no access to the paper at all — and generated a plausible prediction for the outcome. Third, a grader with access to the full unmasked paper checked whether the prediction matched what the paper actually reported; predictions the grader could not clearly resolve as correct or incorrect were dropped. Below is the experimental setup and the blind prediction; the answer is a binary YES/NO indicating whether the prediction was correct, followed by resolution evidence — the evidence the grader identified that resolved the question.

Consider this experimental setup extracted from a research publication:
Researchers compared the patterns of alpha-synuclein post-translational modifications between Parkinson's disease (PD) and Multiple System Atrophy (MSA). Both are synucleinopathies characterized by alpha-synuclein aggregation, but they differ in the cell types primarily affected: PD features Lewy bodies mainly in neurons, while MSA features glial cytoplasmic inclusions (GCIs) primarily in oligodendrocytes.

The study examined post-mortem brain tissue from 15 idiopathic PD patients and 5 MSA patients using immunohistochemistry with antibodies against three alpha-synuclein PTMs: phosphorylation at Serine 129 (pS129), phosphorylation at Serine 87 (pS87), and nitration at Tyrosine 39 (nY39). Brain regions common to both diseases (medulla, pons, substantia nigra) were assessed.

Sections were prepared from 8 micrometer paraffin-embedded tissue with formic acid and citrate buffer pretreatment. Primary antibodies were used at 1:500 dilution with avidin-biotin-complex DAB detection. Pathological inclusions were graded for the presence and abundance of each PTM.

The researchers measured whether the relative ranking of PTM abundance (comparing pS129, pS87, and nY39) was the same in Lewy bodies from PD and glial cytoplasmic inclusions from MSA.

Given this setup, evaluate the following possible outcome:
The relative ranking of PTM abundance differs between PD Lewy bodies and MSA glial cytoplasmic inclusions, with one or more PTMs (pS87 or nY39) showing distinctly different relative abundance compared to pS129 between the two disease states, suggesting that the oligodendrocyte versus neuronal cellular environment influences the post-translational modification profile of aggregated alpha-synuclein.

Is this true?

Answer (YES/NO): NO